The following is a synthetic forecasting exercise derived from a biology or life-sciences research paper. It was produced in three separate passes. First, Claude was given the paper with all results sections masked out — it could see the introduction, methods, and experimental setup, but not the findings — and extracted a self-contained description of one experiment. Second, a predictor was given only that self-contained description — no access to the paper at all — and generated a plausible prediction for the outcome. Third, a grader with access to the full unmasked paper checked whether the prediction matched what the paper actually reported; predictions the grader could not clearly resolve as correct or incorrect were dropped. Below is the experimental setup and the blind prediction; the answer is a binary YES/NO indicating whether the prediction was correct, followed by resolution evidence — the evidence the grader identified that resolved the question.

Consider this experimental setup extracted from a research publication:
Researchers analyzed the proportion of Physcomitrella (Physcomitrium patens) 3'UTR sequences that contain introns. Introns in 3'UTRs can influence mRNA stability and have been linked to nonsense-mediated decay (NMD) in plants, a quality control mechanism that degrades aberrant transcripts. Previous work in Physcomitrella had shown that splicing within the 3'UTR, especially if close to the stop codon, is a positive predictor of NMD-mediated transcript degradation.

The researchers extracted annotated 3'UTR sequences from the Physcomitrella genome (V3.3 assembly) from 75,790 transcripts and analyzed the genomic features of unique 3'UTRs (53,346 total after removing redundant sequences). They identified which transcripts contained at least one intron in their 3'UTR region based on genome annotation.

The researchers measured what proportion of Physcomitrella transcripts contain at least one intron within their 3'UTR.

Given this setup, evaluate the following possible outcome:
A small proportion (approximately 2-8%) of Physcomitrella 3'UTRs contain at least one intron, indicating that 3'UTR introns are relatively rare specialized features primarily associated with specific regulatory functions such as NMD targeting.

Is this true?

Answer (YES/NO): NO